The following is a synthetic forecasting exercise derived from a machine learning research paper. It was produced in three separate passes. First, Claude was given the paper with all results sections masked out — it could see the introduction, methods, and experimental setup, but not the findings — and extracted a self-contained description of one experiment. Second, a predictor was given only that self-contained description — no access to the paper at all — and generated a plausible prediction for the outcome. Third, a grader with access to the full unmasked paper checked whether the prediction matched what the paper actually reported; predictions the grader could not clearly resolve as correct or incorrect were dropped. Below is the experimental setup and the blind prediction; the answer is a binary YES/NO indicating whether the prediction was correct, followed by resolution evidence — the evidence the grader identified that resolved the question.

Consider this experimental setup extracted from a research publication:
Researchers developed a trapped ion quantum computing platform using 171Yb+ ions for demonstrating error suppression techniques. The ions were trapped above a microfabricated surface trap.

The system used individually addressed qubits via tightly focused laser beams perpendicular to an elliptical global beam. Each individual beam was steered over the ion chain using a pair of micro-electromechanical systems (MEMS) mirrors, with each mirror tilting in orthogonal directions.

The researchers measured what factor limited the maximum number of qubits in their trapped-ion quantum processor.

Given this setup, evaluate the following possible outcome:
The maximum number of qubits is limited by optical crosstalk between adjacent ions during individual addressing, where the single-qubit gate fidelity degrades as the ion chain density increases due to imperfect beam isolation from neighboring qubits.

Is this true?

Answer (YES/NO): NO